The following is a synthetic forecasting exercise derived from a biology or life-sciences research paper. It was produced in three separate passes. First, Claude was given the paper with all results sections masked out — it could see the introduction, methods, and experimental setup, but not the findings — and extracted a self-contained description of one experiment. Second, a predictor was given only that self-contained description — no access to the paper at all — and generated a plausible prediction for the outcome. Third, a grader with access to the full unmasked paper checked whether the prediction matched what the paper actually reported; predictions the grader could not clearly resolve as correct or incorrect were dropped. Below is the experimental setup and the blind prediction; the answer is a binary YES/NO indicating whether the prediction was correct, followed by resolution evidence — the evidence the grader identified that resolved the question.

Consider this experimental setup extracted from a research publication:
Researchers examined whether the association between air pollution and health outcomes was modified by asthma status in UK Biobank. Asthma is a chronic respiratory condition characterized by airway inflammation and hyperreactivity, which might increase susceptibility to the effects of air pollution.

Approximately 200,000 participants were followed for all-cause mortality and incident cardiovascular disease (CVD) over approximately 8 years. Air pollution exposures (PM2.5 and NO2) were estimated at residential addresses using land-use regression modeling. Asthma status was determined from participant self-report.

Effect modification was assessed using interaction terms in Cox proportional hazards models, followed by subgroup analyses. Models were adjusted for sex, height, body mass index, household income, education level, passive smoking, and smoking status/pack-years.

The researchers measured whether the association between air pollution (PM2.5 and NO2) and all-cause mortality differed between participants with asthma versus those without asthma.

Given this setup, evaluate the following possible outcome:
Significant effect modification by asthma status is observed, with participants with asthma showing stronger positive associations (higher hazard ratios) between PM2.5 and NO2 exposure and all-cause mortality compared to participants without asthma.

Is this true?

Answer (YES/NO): NO